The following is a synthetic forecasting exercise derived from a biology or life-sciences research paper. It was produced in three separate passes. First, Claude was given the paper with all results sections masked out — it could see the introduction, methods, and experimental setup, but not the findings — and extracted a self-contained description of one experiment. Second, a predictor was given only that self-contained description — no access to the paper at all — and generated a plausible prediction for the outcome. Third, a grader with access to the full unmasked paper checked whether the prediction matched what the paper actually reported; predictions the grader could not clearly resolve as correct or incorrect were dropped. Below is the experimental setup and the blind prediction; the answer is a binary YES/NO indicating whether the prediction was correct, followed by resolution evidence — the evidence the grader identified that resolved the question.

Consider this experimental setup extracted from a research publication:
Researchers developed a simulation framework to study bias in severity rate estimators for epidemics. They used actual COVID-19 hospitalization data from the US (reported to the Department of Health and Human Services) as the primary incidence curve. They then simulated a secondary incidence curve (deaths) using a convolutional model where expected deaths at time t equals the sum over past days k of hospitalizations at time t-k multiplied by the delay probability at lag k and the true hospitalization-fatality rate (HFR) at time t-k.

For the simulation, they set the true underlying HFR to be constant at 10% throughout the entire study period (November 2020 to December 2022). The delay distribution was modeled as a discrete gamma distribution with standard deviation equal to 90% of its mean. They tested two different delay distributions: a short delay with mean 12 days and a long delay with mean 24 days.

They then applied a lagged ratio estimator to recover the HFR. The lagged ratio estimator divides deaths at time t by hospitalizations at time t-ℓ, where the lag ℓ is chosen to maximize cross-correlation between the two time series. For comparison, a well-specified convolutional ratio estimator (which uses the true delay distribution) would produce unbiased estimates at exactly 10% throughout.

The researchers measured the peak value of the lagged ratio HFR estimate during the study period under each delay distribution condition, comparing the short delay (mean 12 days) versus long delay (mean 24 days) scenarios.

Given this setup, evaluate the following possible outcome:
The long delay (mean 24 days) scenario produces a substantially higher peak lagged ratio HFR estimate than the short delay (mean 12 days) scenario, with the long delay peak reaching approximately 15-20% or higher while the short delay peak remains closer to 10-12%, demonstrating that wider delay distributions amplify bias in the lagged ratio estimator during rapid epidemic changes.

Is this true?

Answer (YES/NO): NO